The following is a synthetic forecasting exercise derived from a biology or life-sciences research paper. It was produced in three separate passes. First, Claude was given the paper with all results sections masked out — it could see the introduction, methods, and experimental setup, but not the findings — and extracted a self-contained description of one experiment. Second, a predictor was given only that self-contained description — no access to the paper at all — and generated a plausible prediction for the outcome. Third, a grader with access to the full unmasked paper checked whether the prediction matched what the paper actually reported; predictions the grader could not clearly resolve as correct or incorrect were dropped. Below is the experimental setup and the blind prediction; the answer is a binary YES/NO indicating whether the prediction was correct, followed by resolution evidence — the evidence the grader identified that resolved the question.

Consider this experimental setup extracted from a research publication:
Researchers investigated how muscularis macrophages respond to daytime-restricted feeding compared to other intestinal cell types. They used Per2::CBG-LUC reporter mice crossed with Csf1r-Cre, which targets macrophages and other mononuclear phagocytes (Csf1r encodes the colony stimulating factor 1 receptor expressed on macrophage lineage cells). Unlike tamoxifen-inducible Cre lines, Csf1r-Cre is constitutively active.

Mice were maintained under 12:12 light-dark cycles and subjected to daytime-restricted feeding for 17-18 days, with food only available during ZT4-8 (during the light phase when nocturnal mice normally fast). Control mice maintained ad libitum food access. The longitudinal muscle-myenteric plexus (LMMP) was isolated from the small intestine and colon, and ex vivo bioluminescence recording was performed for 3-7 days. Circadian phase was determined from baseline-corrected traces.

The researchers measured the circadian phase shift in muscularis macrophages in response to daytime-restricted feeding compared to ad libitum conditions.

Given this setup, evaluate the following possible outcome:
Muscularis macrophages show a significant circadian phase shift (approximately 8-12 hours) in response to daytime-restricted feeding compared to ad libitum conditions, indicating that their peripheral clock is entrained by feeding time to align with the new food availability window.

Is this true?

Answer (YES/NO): NO